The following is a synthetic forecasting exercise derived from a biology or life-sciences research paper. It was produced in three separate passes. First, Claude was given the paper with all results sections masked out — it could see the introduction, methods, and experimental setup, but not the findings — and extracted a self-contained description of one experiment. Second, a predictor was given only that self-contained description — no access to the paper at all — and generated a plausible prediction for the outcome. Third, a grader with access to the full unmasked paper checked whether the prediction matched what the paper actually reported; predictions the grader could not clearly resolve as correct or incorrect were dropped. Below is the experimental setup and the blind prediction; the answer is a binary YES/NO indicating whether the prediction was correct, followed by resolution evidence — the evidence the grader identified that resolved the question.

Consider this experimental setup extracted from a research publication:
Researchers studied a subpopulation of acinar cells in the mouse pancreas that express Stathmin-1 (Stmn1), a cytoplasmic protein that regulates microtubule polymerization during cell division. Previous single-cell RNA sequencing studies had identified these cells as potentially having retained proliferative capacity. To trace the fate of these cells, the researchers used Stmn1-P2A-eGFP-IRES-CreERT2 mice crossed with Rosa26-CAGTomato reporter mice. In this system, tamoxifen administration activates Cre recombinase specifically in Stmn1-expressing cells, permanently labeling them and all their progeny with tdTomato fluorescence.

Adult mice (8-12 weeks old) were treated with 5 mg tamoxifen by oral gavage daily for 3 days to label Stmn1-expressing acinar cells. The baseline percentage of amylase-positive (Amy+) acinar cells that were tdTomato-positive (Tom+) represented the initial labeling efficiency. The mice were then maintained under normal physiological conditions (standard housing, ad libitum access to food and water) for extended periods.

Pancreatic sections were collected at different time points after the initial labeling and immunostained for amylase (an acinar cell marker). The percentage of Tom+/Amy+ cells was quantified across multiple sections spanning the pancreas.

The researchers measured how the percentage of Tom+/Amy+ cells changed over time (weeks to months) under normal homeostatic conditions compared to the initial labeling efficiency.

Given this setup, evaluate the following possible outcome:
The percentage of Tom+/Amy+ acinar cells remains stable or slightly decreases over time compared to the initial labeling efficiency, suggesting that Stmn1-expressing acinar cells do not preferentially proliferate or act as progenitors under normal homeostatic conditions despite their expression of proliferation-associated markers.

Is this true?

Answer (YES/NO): NO